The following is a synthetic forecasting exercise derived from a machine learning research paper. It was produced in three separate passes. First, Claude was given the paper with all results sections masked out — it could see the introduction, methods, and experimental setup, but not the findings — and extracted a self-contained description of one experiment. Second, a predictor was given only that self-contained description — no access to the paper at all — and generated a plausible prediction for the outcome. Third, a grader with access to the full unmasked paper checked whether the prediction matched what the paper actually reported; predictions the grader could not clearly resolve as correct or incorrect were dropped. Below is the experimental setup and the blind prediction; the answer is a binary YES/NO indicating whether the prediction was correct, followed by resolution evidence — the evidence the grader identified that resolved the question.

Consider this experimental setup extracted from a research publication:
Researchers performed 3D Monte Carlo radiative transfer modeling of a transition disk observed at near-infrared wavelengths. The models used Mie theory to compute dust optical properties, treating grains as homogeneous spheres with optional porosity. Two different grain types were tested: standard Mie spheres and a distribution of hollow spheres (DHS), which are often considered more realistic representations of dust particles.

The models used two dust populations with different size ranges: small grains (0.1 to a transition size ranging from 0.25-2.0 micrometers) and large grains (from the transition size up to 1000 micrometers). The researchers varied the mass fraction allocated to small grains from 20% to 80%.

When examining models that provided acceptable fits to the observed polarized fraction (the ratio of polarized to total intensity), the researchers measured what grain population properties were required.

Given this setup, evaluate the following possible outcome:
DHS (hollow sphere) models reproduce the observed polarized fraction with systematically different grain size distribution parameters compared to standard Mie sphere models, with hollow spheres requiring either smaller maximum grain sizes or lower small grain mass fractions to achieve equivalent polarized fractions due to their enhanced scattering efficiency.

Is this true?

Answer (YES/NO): NO